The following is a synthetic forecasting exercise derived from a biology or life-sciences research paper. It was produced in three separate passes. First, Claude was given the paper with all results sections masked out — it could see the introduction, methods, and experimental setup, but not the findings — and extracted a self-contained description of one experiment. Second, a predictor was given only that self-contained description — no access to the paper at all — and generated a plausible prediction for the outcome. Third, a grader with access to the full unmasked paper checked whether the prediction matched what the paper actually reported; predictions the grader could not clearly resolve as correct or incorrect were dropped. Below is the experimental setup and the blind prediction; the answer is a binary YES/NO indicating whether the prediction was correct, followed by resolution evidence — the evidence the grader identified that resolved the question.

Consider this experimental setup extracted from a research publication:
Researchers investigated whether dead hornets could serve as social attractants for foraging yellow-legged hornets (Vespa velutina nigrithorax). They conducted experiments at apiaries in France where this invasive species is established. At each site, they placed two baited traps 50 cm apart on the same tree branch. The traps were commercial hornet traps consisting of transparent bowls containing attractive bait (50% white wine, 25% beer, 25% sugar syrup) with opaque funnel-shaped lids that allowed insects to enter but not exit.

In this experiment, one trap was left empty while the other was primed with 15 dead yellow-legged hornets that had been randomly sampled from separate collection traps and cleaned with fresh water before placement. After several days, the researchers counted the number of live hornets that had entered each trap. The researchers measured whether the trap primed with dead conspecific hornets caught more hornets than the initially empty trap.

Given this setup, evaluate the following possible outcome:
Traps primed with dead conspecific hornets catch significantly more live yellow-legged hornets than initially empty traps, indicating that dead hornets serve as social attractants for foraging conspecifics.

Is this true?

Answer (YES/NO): YES